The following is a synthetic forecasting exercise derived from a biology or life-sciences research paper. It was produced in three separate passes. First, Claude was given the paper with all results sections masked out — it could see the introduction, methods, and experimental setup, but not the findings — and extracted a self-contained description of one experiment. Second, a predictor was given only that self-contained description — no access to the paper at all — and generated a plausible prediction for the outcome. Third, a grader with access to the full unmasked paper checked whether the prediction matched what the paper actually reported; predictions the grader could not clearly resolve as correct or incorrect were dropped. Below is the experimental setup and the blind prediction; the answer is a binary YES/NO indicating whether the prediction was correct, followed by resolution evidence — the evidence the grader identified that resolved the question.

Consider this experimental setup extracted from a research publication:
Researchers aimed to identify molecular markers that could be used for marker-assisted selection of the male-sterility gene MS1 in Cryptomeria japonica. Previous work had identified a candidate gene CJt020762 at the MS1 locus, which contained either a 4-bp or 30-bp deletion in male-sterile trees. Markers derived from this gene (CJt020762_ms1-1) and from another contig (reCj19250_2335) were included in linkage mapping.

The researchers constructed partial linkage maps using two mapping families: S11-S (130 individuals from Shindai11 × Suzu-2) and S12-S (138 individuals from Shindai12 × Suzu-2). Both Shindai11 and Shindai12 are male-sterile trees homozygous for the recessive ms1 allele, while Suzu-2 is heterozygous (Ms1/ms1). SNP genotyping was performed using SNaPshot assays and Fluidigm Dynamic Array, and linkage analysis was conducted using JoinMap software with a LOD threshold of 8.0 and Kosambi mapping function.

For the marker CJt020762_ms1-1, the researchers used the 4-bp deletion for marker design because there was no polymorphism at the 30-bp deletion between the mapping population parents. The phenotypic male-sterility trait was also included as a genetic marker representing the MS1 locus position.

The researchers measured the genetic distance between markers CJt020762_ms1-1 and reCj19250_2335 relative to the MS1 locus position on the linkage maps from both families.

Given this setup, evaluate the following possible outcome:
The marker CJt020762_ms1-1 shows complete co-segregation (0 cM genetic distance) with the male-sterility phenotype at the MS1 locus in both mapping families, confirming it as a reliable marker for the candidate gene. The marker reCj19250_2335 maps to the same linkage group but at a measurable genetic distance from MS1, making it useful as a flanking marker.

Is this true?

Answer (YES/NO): NO